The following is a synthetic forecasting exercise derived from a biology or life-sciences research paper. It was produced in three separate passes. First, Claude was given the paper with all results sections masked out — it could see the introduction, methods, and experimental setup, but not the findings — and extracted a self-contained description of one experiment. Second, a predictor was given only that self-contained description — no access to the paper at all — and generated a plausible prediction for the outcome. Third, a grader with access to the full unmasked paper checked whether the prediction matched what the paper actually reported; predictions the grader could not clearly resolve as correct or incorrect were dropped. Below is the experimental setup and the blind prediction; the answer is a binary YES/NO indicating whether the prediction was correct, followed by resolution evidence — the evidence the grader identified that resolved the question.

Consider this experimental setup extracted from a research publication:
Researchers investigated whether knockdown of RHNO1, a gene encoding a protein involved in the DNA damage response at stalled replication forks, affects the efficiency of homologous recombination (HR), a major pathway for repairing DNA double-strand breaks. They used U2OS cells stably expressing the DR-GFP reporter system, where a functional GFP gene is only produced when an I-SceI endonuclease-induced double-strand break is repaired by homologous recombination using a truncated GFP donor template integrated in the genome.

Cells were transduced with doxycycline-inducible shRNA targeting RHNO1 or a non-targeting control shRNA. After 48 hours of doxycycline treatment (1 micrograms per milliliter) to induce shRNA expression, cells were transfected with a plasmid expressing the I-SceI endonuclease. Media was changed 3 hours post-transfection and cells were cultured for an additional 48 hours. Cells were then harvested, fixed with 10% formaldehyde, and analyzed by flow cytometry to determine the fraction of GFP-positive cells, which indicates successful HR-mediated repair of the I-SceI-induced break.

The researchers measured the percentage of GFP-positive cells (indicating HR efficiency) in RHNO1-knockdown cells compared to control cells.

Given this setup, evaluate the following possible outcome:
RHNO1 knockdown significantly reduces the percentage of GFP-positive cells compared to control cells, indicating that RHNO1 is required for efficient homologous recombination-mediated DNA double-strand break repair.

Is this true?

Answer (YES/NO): YES